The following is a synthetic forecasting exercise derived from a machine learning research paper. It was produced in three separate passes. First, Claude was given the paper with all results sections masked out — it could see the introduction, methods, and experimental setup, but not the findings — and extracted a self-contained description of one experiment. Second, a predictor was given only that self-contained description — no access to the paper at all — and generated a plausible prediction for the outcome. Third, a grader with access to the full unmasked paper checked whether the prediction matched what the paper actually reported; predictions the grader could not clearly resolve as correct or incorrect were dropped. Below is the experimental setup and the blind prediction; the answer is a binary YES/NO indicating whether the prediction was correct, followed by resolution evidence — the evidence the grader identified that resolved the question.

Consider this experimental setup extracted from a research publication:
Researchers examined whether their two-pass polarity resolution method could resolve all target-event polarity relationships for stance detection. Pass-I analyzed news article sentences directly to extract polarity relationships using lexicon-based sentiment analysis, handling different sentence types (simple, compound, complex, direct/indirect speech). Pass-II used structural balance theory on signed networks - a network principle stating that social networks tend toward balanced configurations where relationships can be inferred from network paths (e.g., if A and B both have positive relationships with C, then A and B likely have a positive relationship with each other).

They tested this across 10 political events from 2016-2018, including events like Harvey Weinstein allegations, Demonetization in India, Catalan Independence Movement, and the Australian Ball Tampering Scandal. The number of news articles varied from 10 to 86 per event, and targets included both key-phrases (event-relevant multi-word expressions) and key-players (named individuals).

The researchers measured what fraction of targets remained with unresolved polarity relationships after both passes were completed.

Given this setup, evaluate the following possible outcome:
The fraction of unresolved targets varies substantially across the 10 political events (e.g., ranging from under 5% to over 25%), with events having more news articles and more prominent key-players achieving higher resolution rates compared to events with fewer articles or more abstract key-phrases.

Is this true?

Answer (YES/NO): NO